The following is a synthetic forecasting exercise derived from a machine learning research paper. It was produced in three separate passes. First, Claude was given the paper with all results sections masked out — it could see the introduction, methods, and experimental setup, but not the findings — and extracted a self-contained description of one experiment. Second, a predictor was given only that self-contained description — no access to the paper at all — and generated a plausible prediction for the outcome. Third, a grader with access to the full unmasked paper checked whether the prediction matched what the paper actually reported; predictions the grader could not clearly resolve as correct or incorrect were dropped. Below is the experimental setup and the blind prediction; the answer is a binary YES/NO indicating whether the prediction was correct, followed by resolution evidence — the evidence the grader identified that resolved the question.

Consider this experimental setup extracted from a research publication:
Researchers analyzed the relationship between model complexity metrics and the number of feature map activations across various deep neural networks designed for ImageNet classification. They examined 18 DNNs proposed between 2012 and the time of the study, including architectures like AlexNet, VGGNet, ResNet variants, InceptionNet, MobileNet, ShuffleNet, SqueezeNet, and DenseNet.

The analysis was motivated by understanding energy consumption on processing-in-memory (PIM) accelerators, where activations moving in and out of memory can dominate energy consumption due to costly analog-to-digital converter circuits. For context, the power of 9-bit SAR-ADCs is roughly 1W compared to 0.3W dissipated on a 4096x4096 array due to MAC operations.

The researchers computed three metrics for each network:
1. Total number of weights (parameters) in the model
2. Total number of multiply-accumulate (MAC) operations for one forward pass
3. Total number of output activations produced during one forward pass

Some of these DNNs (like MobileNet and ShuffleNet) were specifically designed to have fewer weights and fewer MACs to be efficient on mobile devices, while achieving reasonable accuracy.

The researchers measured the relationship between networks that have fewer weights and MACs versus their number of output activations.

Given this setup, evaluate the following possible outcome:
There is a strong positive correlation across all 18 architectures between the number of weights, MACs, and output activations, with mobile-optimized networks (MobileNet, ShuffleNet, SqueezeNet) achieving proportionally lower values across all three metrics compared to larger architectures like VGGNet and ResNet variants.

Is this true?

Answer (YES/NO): NO